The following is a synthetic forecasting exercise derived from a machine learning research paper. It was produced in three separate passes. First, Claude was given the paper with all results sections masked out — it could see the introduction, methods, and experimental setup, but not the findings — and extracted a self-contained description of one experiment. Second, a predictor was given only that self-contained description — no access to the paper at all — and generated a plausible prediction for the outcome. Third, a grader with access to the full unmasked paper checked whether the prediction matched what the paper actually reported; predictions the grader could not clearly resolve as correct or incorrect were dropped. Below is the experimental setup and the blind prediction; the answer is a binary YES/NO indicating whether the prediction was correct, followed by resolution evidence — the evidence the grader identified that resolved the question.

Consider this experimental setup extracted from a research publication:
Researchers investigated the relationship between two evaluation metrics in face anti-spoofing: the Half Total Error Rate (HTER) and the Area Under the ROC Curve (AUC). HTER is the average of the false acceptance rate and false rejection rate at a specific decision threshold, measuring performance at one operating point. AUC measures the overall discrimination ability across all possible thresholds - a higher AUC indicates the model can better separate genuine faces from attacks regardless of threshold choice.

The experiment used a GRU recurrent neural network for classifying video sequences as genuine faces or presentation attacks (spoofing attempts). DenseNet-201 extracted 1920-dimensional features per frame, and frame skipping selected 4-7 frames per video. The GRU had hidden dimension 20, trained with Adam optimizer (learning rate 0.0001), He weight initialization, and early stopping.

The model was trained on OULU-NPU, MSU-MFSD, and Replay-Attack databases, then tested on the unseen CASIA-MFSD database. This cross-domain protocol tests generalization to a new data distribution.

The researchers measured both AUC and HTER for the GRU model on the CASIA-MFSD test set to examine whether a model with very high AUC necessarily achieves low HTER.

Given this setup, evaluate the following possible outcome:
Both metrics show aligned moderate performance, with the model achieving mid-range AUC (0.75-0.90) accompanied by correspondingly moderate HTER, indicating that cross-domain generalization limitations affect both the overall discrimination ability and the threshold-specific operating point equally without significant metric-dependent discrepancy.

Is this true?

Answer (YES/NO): NO